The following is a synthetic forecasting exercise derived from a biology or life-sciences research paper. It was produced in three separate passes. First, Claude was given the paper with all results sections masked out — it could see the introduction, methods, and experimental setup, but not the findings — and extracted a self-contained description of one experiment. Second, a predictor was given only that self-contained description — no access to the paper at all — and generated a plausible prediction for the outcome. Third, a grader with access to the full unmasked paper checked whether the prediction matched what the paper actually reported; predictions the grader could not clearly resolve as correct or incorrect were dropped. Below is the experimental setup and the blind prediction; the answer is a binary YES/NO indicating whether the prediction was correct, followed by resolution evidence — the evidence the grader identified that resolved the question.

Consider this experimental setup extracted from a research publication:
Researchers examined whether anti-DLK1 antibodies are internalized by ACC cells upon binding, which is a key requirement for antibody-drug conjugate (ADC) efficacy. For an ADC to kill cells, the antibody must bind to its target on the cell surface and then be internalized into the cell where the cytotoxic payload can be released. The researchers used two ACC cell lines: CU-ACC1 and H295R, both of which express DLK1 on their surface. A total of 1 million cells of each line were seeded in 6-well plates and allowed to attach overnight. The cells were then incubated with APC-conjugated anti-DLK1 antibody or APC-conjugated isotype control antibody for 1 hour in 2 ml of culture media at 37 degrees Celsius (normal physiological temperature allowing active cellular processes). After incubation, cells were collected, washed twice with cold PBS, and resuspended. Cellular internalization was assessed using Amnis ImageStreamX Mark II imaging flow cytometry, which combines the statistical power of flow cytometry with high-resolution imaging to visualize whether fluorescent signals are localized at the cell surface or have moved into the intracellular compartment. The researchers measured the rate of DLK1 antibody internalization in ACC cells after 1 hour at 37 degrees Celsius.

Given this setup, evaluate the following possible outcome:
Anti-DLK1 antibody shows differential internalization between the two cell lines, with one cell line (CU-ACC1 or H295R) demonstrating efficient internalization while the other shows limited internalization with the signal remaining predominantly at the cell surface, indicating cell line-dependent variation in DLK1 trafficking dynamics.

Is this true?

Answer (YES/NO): NO